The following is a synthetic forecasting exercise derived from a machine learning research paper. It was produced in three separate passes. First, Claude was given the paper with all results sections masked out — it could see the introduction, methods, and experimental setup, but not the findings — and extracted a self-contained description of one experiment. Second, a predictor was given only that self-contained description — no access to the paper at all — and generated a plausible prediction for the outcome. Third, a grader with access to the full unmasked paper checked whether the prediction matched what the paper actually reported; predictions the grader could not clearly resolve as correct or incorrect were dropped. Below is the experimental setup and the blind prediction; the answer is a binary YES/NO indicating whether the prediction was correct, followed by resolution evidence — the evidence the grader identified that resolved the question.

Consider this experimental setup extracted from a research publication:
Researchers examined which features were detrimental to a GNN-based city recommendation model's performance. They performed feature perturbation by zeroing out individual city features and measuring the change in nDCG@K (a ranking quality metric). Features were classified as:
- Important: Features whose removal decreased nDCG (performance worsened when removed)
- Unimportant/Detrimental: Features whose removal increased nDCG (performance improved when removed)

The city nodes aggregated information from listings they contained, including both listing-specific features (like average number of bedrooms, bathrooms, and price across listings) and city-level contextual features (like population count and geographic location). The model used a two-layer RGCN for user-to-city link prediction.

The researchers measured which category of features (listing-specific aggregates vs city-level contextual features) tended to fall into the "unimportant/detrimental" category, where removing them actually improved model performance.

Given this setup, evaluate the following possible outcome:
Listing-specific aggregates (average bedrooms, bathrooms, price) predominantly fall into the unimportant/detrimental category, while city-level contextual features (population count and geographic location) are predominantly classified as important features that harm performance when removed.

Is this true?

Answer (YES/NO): YES